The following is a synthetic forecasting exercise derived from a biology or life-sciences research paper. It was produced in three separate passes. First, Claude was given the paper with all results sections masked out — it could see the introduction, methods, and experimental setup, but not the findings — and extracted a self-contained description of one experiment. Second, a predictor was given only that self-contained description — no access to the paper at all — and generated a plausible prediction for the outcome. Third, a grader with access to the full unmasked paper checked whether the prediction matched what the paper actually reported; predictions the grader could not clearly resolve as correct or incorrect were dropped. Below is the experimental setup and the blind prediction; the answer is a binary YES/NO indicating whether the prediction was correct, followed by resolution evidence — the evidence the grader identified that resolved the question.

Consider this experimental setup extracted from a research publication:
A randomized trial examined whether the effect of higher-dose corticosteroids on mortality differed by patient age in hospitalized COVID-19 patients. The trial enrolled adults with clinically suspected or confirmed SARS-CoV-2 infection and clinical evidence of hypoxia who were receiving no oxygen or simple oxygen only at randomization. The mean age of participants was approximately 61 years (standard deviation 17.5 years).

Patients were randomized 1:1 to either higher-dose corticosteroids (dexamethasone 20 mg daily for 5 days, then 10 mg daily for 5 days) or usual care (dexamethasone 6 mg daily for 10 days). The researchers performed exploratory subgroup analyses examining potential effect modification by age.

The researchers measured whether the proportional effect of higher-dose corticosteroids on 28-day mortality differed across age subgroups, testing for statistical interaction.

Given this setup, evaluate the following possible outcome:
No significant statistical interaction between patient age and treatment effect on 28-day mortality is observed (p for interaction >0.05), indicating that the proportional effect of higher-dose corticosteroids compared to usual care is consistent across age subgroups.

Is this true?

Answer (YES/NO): YES